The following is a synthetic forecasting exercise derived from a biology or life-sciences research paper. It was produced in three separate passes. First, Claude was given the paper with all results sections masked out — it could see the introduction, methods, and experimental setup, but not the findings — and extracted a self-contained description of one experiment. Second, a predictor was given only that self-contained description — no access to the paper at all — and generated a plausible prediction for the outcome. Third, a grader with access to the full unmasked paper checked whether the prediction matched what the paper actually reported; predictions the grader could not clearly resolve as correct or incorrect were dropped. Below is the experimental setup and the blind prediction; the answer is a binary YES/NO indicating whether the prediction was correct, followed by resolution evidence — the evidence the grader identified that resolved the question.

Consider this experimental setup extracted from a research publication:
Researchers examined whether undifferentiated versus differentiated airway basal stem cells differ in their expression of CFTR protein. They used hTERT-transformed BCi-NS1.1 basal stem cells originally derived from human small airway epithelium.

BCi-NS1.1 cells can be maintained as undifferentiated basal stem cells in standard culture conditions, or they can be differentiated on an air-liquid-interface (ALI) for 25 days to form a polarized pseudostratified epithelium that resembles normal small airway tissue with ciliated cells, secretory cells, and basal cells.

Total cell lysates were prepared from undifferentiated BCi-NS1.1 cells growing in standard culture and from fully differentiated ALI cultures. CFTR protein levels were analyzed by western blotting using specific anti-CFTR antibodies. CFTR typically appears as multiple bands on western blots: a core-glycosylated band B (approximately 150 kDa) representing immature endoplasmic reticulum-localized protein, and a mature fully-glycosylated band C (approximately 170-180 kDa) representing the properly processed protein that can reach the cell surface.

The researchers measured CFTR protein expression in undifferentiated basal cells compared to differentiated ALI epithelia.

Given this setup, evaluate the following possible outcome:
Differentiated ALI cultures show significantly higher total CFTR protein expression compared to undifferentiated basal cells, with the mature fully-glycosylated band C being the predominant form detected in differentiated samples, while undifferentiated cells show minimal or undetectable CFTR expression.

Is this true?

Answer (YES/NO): NO